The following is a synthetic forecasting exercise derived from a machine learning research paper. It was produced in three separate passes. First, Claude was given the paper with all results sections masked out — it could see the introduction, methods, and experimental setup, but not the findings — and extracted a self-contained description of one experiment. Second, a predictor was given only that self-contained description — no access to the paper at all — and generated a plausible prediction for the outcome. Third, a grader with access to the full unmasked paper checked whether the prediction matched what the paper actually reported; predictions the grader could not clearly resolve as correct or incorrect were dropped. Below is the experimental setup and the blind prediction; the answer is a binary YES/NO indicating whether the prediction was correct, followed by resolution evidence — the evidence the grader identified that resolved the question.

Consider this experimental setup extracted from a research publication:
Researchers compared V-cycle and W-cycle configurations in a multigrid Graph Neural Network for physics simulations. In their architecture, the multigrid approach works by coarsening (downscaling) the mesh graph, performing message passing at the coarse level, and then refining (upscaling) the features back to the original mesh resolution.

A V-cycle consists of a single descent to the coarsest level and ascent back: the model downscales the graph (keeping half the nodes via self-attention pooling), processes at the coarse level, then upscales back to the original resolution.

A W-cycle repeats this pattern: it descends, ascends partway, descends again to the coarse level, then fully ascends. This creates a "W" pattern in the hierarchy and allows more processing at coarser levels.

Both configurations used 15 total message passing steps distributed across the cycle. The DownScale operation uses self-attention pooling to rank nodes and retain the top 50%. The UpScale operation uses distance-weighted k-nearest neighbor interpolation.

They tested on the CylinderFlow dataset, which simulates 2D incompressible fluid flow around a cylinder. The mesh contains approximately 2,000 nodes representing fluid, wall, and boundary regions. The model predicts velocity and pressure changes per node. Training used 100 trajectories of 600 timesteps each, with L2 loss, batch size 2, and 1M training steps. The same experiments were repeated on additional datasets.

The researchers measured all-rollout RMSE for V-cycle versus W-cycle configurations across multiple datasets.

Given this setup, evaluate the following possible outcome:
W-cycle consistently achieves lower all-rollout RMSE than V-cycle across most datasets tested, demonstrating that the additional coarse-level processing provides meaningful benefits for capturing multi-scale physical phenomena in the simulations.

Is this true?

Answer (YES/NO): YES